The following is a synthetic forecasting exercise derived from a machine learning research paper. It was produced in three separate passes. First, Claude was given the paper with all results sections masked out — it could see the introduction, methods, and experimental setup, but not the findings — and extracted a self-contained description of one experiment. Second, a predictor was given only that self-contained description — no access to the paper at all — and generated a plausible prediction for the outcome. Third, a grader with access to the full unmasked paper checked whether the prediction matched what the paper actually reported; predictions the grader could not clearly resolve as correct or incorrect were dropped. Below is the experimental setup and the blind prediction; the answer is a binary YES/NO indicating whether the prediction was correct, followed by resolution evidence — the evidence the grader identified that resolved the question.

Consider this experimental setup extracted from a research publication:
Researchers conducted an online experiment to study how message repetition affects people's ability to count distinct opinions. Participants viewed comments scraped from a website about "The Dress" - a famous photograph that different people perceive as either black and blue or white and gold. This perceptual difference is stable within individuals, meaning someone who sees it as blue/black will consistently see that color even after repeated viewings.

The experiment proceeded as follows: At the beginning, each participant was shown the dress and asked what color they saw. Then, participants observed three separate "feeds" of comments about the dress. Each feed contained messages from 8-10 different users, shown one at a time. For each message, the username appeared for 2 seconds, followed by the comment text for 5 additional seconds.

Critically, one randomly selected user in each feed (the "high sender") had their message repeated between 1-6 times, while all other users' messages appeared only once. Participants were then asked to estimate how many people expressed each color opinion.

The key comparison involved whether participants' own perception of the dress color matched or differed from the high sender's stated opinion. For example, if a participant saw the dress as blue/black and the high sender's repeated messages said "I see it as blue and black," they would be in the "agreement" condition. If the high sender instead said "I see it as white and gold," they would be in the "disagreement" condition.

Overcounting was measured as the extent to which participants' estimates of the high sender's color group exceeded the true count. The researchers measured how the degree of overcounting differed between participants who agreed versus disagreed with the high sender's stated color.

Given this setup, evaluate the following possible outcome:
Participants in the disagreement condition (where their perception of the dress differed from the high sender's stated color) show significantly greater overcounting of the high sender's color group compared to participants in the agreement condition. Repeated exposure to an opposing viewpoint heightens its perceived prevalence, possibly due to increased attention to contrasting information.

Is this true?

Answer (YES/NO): NO